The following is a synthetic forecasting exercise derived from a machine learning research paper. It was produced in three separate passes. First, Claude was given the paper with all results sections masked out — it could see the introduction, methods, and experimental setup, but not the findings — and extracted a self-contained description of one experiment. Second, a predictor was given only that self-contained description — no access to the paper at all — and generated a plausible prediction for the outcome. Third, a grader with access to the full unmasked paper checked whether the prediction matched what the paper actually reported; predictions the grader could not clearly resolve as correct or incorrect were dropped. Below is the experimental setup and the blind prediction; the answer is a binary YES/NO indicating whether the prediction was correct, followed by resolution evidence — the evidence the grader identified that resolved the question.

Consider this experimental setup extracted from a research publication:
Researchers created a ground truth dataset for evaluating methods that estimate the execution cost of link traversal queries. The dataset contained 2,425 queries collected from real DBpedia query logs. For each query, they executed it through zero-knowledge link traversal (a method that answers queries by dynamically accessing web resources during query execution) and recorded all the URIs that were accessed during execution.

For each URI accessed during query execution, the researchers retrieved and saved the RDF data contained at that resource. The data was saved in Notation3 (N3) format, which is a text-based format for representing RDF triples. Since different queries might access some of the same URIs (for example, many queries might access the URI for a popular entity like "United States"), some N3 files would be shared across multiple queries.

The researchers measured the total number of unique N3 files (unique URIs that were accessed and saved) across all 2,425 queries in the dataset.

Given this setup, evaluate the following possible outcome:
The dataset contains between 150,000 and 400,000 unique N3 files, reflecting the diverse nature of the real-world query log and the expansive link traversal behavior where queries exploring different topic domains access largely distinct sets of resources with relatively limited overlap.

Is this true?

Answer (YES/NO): NO